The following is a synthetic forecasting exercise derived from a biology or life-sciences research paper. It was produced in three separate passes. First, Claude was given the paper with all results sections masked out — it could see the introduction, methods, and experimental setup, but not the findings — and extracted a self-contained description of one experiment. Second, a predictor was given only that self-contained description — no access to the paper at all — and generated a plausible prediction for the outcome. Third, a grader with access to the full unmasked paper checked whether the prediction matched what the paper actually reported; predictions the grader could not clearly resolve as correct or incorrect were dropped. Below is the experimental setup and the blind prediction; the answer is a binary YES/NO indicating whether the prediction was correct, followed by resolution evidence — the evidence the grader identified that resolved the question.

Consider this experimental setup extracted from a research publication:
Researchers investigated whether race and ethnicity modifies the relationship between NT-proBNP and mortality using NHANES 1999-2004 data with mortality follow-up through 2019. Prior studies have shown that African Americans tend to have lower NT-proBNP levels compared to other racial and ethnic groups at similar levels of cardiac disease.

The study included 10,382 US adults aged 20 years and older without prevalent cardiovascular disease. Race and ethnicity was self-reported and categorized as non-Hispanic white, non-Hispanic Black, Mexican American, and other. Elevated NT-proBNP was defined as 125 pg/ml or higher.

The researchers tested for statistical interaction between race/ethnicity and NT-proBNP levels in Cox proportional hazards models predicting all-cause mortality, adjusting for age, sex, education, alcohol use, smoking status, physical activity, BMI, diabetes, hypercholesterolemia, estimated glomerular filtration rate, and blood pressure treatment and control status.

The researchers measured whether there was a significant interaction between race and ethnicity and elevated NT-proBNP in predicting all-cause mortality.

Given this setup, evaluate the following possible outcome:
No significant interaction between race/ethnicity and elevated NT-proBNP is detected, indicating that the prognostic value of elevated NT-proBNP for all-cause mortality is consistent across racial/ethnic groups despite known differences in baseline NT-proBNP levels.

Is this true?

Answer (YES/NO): YES